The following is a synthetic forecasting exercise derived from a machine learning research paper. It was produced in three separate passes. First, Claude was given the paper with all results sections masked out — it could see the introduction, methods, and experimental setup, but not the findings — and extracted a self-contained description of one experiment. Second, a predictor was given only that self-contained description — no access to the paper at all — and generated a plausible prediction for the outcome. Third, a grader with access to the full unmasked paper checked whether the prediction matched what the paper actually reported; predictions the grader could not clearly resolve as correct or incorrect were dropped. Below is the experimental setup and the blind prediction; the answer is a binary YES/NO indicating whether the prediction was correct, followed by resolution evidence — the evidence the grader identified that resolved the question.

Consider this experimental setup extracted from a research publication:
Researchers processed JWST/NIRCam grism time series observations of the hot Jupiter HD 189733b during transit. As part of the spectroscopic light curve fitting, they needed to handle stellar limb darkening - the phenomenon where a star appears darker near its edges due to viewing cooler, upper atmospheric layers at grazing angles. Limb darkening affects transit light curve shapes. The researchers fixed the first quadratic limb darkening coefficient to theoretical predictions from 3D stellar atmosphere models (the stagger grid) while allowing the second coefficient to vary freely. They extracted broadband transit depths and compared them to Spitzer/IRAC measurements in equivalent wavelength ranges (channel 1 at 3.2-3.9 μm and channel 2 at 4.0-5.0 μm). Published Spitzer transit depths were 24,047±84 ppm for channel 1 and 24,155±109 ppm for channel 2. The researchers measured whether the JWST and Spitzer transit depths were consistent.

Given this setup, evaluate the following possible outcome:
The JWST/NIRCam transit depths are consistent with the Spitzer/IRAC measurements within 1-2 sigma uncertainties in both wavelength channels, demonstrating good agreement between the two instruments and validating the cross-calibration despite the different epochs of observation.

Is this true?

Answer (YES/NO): NO